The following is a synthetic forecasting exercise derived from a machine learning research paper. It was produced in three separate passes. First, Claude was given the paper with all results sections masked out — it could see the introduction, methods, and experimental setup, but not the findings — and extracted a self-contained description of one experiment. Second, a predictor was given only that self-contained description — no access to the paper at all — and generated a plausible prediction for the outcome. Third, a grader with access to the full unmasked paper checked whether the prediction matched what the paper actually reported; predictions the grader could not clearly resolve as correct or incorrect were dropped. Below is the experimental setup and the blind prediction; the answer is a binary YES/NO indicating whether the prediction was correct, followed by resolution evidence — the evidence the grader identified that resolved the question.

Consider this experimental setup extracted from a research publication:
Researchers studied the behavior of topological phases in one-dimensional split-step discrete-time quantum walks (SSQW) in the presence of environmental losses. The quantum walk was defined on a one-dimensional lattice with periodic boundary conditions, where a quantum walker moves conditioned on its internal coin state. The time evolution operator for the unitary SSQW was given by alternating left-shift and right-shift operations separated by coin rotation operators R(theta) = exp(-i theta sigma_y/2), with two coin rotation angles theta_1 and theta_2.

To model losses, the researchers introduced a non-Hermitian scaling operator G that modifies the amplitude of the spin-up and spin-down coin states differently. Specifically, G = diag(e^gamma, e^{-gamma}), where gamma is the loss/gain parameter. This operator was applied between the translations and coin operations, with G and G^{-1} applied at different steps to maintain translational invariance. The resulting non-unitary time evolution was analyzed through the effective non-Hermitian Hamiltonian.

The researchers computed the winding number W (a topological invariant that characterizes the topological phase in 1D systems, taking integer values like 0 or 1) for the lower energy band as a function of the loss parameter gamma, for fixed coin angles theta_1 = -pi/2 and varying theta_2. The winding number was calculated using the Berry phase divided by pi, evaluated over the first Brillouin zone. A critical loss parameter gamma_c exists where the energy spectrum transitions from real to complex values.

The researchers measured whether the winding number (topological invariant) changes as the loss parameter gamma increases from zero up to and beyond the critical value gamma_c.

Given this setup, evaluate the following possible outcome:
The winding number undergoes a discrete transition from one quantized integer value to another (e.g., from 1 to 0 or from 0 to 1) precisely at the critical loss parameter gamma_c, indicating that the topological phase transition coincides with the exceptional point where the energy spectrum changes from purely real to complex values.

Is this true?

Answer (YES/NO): NO